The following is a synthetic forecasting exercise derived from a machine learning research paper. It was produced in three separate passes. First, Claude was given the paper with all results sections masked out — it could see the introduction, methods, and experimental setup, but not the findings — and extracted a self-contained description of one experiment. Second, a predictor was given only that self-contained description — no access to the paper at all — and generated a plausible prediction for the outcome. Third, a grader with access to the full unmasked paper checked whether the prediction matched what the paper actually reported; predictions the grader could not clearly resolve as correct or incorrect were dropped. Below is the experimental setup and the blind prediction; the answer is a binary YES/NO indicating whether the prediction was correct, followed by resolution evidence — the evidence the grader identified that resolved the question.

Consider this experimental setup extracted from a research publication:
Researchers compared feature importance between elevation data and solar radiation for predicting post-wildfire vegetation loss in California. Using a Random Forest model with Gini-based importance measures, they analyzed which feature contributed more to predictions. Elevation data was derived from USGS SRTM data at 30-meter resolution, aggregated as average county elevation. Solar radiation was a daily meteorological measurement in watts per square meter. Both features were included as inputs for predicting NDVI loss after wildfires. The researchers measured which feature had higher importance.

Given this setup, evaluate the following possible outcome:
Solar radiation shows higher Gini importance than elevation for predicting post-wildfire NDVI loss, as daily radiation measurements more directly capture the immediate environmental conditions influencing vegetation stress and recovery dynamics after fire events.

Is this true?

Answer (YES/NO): NO